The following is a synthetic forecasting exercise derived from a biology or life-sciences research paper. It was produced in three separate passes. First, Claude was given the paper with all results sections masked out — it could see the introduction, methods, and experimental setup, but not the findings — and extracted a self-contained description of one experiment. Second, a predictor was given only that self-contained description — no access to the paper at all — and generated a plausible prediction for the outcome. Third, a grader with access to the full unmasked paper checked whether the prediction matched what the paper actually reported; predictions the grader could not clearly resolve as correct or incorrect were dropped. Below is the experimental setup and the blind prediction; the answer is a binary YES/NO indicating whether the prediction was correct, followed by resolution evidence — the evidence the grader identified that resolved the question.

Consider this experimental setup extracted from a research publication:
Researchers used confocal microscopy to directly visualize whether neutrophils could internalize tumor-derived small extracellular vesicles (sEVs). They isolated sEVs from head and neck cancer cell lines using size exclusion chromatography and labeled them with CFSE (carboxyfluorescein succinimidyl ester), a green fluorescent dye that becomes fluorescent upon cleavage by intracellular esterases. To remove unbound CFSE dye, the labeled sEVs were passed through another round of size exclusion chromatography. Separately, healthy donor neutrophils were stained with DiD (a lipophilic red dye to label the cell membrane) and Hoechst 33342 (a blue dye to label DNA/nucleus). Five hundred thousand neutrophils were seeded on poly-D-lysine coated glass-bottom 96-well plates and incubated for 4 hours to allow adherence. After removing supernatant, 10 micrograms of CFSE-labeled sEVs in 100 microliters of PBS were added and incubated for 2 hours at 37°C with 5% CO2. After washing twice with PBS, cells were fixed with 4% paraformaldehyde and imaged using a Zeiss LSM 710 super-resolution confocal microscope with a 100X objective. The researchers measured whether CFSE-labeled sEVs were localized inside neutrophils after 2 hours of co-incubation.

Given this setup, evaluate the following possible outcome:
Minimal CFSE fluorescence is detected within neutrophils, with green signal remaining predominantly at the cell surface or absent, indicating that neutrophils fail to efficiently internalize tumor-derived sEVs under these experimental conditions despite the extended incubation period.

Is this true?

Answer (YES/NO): NO